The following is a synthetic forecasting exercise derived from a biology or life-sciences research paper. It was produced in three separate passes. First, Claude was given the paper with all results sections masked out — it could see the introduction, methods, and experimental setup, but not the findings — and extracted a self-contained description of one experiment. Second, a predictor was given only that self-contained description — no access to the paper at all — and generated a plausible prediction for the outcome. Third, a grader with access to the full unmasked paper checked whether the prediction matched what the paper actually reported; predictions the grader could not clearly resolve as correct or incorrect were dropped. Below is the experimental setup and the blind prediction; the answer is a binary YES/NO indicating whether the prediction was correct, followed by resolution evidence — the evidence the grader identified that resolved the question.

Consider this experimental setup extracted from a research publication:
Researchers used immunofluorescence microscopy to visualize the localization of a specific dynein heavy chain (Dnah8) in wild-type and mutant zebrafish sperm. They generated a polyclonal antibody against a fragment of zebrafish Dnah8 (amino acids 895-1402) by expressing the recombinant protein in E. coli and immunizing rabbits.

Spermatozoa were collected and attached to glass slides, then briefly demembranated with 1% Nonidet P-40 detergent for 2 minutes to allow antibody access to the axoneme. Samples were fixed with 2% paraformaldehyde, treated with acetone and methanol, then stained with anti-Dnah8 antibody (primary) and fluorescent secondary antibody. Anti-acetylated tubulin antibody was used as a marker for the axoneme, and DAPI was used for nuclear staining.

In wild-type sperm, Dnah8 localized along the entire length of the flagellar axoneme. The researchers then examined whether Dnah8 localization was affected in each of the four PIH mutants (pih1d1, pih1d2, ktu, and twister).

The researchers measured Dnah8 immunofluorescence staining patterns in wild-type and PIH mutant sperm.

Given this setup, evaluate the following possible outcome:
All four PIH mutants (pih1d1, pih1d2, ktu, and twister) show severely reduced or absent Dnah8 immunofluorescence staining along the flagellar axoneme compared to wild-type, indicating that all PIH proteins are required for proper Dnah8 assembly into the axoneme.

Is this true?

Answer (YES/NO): NO